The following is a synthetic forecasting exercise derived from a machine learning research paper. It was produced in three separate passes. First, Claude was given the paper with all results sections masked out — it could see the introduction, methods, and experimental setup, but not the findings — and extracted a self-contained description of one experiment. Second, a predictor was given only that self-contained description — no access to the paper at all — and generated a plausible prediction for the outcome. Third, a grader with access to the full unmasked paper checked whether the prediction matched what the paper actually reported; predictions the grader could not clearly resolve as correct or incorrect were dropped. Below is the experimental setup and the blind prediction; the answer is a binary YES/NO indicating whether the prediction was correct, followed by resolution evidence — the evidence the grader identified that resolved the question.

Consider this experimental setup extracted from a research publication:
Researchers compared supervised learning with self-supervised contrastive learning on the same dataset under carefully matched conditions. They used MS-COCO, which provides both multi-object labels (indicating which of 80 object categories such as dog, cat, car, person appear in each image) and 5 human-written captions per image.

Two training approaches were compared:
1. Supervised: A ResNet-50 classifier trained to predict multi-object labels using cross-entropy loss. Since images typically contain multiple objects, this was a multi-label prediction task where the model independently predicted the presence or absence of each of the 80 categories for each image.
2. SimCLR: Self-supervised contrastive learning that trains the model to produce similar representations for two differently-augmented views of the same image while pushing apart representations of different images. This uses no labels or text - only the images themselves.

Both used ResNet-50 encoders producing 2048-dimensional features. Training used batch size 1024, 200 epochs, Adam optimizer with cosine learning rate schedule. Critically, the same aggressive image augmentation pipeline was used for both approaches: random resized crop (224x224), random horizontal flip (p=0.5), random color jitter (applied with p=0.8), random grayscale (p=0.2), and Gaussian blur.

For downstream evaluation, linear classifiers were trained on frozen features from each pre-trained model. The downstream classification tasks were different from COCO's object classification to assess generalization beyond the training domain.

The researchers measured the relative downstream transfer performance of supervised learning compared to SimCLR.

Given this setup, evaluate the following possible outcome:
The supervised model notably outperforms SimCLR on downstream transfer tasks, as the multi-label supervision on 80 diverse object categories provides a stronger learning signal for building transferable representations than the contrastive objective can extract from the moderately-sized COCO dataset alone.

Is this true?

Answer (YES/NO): NO